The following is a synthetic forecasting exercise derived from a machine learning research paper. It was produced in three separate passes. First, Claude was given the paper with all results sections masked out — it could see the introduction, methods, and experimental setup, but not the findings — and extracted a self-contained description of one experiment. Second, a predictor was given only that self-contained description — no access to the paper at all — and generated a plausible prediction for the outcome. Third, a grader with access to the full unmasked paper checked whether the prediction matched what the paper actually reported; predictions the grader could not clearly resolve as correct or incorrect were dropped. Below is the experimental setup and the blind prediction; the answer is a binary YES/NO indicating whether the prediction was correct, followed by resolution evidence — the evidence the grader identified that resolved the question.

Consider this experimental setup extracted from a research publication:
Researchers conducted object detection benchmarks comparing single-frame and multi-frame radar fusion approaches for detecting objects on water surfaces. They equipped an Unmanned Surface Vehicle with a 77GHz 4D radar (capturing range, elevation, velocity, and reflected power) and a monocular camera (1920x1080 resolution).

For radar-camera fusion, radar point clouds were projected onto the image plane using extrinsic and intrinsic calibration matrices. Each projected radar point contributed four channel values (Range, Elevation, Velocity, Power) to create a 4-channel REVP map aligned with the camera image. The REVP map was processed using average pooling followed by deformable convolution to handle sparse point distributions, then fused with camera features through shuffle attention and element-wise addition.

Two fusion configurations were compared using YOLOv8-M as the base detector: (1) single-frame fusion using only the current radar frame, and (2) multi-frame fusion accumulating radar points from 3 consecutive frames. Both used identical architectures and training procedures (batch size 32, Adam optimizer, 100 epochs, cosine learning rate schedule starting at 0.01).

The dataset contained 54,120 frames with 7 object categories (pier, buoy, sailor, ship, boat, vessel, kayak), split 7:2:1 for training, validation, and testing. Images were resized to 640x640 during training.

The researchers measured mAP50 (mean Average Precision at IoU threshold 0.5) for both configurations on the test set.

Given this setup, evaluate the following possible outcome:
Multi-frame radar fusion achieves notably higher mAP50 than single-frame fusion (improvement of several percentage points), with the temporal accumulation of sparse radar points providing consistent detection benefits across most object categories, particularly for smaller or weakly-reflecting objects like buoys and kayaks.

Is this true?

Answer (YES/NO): NO